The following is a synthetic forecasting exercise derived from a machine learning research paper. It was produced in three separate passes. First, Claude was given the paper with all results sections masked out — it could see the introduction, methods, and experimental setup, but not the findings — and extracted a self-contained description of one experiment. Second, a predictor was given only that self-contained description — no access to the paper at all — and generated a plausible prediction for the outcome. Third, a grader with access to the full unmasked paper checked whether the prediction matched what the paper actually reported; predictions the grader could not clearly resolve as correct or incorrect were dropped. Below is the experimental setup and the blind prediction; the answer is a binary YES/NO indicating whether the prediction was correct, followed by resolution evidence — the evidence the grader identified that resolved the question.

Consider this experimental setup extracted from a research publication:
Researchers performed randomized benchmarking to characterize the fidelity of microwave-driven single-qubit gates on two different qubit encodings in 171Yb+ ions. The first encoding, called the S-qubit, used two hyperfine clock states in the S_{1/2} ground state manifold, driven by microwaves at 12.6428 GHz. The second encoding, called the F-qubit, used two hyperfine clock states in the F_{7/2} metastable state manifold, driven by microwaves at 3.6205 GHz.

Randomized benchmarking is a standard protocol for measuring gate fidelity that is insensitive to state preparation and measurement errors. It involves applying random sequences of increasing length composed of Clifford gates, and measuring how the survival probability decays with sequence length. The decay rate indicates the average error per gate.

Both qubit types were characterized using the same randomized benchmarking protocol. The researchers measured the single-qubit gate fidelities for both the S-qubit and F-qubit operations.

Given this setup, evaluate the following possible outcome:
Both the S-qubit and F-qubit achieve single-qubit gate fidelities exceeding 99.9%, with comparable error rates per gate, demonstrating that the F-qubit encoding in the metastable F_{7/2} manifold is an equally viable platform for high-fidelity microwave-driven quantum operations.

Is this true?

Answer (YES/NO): YES